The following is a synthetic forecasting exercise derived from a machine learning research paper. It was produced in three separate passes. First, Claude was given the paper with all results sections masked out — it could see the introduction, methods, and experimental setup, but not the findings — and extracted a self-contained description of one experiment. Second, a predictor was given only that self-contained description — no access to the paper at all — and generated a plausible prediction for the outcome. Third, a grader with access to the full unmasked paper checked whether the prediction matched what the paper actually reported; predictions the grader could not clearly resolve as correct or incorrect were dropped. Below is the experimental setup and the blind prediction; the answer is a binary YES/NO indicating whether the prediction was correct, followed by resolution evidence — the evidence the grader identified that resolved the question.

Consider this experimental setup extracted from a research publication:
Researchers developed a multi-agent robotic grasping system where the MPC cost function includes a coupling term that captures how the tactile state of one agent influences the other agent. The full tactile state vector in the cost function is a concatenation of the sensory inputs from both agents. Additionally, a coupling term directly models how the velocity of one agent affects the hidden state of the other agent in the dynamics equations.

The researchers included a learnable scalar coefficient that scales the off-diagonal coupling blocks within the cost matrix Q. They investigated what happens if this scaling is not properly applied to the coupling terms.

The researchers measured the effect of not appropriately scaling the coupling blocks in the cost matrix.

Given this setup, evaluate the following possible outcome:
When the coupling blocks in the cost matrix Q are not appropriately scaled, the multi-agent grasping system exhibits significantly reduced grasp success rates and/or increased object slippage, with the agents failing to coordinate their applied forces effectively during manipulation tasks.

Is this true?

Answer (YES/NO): NO